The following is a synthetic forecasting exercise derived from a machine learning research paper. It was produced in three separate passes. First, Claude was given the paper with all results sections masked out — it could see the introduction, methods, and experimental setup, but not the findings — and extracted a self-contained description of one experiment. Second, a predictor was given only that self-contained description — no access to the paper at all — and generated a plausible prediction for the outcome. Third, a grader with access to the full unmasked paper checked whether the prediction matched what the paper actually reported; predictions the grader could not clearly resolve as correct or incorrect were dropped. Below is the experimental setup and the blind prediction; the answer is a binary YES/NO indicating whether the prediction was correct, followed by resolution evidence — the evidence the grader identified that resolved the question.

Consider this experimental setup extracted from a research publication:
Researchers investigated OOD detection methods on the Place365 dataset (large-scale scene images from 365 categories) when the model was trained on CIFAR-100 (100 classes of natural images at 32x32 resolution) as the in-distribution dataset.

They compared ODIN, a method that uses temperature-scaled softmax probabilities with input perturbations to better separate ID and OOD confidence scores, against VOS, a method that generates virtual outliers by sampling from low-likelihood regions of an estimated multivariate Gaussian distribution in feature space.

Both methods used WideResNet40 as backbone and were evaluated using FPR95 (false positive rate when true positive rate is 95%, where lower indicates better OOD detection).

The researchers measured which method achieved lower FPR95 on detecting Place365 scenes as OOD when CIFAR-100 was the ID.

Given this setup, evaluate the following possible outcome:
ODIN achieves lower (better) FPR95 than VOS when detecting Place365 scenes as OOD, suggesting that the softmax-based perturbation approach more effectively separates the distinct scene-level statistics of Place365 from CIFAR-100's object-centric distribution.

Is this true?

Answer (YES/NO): YES